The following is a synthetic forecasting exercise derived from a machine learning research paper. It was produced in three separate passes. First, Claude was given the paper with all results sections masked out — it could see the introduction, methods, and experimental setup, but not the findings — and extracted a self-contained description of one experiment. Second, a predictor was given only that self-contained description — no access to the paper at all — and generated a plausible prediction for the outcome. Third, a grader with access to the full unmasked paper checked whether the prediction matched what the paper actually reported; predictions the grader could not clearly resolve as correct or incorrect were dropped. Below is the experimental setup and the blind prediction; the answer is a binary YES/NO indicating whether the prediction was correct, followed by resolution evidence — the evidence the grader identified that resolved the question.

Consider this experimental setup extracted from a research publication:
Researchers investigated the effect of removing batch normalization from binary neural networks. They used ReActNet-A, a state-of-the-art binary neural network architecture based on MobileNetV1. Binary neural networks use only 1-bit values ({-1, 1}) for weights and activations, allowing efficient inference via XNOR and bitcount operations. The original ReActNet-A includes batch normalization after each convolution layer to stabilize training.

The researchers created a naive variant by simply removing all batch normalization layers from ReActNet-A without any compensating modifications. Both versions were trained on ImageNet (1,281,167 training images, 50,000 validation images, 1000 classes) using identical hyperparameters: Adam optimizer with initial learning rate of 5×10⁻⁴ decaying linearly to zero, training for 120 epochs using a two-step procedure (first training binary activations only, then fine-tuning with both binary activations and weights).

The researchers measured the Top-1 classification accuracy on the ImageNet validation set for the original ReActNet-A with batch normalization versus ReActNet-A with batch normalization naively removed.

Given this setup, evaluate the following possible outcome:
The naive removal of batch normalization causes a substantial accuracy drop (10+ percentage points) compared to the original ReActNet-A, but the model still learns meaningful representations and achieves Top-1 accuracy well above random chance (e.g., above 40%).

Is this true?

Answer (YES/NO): NO